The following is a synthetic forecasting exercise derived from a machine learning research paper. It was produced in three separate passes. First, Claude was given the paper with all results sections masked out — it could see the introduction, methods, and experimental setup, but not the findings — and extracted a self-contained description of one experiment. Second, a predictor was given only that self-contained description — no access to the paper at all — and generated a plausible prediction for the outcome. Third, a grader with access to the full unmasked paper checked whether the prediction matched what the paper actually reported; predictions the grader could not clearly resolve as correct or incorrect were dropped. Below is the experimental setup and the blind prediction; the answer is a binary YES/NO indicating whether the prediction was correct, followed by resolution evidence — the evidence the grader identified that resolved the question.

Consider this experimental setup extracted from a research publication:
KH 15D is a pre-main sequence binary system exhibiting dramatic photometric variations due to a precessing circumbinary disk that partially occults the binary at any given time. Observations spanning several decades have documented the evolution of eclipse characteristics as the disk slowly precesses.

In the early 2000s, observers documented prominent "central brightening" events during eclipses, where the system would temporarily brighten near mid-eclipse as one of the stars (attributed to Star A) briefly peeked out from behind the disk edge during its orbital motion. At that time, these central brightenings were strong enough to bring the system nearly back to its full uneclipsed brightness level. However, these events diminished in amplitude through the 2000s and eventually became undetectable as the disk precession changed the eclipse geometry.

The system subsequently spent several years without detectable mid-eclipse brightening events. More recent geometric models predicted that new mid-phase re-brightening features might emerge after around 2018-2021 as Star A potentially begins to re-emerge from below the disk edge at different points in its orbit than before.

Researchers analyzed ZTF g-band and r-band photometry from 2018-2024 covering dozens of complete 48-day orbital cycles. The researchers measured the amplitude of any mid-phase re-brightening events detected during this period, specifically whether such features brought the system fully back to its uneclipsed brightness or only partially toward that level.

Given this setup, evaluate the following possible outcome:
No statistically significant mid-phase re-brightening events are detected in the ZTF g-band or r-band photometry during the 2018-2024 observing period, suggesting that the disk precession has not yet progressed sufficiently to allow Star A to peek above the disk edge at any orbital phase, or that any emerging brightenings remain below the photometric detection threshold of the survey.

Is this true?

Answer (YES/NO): NO